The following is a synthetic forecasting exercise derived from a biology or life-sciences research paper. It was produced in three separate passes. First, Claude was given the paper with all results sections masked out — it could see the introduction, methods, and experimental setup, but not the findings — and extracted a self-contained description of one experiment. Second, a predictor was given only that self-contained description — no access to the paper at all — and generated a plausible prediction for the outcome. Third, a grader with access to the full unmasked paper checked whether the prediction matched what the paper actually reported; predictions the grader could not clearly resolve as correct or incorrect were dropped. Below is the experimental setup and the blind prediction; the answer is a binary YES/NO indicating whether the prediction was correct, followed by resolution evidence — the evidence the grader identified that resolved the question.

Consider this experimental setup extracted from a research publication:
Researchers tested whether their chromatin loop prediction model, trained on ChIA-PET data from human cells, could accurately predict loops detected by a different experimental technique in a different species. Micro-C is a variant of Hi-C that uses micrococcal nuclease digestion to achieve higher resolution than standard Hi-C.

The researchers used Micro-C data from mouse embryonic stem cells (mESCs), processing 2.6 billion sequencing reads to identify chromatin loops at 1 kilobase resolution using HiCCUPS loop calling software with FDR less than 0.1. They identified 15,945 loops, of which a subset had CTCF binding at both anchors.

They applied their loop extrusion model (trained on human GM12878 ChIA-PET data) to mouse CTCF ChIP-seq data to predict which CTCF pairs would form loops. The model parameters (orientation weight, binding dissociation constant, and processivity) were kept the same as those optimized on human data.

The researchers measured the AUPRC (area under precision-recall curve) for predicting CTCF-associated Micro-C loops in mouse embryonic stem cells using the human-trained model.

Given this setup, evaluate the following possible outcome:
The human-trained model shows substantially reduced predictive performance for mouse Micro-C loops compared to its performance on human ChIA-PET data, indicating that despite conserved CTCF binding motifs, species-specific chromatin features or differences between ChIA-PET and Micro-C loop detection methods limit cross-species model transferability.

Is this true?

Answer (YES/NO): NO